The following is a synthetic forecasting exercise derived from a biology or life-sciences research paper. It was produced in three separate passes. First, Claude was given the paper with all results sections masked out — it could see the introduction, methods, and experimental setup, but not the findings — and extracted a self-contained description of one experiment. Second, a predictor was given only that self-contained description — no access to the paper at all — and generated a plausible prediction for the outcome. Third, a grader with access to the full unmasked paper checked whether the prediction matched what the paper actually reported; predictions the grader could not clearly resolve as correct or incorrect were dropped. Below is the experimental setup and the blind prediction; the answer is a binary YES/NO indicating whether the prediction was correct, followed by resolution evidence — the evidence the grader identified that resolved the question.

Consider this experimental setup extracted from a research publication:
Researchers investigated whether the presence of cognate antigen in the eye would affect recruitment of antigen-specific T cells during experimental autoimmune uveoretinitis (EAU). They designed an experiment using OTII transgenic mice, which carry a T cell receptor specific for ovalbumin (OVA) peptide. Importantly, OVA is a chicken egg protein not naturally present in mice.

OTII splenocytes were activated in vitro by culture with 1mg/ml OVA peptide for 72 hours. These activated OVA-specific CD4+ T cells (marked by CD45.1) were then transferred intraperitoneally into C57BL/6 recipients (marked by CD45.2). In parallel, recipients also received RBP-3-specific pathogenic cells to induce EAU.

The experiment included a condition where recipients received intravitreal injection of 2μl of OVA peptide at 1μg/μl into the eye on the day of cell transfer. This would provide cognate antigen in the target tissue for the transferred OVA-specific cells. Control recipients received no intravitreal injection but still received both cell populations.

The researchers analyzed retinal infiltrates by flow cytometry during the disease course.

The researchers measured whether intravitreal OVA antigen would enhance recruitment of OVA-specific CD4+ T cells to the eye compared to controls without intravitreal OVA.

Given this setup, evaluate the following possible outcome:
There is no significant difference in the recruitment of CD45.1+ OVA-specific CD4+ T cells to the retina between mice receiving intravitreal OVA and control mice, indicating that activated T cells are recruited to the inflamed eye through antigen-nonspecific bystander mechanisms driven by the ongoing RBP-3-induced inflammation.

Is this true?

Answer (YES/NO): NO